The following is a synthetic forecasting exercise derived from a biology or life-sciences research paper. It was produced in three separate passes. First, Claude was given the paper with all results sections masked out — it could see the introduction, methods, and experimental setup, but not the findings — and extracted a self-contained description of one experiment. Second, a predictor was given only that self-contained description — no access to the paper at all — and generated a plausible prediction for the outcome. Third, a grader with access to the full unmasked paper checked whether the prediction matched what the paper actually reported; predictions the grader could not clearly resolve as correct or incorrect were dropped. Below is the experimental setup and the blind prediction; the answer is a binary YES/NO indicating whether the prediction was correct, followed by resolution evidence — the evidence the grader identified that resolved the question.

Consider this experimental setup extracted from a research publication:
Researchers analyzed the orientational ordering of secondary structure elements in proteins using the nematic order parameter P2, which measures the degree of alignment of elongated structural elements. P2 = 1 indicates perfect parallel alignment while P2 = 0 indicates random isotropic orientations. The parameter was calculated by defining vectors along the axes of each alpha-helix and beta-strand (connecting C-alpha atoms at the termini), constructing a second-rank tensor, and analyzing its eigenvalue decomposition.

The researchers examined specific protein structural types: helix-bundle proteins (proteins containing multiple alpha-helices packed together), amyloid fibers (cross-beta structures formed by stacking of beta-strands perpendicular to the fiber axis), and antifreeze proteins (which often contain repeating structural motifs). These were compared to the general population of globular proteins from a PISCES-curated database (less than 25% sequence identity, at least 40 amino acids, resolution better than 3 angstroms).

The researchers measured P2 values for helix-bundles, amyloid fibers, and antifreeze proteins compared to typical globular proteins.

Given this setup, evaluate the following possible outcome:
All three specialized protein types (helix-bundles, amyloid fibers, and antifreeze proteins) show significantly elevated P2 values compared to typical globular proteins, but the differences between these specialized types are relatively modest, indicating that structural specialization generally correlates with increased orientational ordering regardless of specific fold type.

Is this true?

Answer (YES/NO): YES